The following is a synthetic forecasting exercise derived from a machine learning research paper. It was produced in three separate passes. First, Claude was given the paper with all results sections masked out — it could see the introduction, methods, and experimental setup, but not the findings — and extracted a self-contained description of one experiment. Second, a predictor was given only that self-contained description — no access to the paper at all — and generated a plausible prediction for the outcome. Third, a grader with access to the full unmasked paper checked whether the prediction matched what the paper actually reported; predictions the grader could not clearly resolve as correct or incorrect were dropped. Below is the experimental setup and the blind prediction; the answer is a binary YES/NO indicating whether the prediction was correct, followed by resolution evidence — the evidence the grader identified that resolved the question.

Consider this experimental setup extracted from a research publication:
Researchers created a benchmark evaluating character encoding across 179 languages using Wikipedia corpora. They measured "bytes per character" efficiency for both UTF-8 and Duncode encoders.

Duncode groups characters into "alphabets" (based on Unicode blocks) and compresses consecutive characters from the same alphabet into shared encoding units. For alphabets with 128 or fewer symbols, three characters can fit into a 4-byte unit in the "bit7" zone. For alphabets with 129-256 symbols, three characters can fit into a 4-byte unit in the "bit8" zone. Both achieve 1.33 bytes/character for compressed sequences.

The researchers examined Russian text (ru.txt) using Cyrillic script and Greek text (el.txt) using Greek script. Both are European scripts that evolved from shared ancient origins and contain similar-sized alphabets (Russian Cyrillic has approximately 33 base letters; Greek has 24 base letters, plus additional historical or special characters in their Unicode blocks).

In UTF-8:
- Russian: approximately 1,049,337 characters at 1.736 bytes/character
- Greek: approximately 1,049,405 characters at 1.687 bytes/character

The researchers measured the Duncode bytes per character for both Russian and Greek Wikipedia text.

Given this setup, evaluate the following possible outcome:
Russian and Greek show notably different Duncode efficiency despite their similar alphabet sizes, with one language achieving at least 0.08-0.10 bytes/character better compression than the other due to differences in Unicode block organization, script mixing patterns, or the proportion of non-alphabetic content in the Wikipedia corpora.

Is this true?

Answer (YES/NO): NO